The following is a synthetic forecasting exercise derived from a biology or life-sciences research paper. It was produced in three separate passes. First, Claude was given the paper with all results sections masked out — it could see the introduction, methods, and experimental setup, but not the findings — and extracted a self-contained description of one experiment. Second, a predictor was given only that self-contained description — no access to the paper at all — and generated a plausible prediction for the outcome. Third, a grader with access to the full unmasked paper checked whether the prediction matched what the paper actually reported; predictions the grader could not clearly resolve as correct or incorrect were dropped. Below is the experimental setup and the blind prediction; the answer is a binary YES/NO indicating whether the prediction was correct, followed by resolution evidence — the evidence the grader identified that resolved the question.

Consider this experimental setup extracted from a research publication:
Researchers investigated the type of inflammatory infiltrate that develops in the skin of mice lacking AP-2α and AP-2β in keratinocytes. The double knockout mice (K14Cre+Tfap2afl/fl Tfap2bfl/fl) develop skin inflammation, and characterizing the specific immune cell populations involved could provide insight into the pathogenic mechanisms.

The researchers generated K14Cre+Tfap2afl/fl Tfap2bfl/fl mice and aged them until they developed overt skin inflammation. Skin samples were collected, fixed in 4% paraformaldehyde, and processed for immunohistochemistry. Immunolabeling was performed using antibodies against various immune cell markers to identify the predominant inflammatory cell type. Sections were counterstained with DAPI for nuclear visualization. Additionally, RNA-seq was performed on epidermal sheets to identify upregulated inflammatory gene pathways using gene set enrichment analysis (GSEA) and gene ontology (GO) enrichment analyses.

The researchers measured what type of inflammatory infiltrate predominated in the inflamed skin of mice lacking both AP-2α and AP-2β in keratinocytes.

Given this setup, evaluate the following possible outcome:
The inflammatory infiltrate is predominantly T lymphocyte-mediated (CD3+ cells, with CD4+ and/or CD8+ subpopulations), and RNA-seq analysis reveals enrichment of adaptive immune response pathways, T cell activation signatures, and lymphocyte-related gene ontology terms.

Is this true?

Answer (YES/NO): NO